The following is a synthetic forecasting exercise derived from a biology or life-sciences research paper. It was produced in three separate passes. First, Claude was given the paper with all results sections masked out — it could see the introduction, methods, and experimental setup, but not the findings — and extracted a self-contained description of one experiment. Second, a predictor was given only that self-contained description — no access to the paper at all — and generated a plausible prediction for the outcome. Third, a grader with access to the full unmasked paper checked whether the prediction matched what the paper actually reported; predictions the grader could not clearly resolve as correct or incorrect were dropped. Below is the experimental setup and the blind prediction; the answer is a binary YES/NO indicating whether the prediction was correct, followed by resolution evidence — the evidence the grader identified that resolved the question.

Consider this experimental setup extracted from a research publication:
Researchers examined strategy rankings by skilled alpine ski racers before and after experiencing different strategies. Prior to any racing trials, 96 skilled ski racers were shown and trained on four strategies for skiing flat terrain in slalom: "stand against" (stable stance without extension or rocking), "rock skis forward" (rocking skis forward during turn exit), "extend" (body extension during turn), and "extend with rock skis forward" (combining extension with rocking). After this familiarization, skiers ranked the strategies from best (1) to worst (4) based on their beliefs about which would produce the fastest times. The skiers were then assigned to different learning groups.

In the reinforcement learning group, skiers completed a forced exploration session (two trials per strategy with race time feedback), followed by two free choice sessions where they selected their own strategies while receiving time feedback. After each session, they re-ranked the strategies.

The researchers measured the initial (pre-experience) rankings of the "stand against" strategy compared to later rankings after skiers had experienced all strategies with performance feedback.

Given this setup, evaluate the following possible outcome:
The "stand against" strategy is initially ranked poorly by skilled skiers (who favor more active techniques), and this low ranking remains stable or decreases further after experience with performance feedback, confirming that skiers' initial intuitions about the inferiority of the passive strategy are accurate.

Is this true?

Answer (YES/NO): YES